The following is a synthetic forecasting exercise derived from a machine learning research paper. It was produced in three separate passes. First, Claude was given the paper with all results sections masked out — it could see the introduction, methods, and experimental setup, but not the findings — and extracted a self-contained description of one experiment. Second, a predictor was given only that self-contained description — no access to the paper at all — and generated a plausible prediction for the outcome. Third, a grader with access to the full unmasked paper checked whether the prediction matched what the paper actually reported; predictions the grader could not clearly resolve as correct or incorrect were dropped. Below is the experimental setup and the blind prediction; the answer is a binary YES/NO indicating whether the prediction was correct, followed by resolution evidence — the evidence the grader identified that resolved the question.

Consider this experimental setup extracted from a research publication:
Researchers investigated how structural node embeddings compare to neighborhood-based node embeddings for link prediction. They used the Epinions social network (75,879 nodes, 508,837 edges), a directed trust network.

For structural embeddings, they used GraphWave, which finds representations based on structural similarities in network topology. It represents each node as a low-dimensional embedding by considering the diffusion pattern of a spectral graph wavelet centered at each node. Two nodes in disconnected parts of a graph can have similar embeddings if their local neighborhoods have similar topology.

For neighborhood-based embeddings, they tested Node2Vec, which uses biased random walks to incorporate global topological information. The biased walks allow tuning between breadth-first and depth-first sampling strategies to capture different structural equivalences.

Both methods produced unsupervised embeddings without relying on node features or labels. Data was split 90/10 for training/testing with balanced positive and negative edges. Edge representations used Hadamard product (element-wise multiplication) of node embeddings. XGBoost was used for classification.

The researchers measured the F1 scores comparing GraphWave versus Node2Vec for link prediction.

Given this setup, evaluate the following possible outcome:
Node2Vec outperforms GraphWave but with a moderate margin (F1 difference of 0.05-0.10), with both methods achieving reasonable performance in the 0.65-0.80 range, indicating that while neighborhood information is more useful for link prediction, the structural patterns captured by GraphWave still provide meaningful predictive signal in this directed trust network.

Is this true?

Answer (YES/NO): NO